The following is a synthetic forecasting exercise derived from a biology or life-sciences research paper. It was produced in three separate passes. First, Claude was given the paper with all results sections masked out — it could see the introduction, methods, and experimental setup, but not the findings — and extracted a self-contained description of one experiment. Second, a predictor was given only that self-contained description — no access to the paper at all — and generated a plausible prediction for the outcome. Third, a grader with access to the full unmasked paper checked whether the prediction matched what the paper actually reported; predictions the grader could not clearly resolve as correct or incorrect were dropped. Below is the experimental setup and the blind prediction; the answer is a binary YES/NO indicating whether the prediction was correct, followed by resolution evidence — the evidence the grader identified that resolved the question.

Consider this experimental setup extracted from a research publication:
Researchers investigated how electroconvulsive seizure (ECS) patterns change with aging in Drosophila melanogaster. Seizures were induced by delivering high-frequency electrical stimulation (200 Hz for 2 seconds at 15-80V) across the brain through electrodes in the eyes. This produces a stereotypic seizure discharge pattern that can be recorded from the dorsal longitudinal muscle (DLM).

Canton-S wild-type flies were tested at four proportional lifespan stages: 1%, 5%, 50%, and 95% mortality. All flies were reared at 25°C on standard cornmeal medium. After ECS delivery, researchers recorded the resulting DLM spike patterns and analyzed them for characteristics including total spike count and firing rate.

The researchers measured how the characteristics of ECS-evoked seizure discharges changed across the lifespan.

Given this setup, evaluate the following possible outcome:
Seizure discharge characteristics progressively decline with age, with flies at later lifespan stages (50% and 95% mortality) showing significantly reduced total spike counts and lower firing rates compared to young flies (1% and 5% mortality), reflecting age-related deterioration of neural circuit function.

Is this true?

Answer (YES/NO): NO